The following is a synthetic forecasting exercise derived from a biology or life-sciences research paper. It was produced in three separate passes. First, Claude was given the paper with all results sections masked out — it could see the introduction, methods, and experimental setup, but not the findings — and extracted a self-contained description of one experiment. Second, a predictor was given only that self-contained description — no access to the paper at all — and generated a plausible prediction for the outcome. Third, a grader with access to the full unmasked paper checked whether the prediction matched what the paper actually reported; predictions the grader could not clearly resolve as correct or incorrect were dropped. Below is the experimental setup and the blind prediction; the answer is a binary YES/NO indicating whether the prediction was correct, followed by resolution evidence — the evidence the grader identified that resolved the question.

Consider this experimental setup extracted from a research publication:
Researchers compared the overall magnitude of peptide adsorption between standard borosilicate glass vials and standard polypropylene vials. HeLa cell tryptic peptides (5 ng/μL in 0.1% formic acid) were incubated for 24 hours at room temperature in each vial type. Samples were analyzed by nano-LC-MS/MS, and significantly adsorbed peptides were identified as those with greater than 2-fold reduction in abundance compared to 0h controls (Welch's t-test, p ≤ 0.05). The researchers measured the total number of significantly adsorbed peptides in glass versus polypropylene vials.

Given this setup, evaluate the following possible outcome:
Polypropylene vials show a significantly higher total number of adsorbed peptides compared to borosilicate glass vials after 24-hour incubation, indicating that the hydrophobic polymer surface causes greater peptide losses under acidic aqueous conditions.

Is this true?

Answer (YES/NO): NO